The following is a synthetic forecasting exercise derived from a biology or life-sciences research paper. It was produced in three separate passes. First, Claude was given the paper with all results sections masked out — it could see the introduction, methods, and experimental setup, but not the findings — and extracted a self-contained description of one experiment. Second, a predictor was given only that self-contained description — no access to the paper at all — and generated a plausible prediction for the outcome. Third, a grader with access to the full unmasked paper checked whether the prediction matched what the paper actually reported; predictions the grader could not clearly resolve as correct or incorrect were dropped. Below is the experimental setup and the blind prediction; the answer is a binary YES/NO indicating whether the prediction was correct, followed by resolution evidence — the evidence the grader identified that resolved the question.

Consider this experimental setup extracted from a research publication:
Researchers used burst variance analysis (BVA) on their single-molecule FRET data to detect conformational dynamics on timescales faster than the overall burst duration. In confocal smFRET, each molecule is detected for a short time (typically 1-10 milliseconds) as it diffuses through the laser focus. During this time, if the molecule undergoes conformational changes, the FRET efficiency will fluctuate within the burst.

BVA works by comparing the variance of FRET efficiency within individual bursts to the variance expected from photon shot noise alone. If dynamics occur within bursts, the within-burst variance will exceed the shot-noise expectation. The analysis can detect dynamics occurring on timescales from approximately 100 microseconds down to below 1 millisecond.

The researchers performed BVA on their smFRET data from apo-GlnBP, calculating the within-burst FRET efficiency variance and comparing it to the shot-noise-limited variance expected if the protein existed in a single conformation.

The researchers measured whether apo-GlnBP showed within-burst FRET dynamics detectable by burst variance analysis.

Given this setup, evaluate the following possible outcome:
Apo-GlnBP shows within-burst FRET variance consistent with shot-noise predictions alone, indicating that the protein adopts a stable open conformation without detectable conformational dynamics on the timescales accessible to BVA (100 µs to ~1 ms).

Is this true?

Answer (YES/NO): NO